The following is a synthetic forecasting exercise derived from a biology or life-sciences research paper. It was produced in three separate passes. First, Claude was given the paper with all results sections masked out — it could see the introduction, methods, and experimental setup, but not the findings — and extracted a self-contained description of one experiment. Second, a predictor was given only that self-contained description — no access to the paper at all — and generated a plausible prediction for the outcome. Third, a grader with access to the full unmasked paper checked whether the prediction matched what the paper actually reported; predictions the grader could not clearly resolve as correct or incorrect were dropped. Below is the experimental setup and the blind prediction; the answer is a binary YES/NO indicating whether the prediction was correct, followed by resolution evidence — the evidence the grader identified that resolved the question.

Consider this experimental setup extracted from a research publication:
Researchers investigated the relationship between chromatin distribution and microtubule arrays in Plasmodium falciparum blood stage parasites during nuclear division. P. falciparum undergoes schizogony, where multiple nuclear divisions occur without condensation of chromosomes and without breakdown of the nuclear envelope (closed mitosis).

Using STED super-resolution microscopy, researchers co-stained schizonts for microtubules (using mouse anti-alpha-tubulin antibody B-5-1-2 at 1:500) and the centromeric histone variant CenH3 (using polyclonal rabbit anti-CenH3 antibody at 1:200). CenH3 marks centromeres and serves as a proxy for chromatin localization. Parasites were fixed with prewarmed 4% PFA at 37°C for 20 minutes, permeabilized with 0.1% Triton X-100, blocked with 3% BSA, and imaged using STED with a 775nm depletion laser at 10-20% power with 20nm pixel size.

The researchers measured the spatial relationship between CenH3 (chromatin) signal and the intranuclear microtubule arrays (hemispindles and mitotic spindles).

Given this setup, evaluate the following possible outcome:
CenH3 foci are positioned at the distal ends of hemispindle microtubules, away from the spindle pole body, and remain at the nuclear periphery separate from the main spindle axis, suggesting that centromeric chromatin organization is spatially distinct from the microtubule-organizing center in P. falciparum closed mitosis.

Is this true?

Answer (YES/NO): NO